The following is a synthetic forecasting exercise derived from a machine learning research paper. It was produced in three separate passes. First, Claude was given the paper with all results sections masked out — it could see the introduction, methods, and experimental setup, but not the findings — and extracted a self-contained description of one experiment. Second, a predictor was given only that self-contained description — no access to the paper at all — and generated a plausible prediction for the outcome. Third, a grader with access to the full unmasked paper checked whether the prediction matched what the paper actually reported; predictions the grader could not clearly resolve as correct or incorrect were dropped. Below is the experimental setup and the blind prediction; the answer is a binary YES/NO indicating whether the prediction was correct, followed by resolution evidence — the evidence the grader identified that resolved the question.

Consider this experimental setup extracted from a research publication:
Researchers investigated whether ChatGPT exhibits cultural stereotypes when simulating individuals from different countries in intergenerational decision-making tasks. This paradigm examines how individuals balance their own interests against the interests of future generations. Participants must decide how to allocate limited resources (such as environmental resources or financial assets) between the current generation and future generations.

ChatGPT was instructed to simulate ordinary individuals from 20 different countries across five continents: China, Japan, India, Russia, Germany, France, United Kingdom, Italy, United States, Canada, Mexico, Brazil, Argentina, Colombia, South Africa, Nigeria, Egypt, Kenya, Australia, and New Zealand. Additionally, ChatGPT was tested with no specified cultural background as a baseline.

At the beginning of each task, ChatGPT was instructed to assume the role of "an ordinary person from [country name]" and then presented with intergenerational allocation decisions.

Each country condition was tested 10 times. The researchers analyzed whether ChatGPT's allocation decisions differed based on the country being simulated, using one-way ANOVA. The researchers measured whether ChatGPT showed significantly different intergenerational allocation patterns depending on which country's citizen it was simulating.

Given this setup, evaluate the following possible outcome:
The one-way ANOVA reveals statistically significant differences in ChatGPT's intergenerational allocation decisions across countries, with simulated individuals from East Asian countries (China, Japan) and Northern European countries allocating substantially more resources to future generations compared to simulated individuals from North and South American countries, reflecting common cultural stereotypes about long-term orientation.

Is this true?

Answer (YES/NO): NO